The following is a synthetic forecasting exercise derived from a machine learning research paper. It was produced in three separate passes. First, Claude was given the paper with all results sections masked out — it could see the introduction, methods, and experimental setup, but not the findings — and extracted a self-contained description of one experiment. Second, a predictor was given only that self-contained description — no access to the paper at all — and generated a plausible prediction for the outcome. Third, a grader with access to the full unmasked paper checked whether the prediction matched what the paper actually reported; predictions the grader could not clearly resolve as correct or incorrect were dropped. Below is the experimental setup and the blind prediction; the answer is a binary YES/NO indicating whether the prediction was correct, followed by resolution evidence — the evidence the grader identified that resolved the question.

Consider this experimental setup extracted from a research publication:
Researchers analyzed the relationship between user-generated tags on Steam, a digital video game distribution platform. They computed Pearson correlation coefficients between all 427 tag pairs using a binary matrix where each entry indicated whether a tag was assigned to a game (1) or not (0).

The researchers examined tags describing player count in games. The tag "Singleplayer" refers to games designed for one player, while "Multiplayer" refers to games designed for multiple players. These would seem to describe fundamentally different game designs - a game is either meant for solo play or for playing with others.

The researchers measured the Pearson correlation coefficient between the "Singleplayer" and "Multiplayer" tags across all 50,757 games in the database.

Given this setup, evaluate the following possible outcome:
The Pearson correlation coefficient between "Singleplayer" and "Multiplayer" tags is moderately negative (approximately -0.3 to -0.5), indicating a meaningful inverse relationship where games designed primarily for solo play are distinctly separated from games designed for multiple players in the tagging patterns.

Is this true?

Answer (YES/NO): NO